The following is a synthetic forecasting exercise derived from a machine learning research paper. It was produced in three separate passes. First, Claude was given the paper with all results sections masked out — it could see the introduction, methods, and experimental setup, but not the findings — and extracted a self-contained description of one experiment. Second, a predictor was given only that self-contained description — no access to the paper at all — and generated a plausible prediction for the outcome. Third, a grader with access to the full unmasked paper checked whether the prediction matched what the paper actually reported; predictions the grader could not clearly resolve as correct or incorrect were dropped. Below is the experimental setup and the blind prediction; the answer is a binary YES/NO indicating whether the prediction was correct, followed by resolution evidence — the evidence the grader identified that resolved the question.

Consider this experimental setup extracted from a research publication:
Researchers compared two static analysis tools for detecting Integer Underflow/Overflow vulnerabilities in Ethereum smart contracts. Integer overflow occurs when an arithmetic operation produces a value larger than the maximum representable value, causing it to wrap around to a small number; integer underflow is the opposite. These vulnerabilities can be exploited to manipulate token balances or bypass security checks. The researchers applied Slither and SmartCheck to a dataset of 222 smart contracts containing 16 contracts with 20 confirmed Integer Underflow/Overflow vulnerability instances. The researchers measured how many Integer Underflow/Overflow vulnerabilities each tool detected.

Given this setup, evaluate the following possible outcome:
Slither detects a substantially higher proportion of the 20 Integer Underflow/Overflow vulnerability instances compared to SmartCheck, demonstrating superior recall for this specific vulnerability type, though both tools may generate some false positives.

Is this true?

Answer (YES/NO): NO